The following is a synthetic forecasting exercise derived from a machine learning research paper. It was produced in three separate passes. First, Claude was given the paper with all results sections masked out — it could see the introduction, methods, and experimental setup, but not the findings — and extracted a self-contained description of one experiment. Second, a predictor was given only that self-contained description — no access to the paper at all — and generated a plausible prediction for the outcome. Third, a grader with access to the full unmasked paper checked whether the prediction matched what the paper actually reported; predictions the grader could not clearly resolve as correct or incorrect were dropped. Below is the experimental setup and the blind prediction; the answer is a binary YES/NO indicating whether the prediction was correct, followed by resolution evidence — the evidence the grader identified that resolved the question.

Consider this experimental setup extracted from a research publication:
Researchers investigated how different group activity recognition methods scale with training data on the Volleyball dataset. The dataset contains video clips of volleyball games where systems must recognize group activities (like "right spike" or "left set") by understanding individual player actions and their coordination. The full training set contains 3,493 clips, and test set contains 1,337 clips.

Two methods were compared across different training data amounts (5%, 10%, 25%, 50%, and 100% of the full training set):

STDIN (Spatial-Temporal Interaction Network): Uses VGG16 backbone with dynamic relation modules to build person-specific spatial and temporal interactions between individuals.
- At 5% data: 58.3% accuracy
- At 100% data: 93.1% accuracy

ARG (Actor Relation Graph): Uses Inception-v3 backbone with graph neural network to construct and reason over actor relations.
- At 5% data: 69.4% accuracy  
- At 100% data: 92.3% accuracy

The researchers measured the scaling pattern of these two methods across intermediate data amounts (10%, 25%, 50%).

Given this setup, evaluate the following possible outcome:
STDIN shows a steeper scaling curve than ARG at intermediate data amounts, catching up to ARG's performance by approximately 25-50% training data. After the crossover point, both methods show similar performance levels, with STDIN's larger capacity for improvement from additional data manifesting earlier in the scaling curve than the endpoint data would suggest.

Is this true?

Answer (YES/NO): NO